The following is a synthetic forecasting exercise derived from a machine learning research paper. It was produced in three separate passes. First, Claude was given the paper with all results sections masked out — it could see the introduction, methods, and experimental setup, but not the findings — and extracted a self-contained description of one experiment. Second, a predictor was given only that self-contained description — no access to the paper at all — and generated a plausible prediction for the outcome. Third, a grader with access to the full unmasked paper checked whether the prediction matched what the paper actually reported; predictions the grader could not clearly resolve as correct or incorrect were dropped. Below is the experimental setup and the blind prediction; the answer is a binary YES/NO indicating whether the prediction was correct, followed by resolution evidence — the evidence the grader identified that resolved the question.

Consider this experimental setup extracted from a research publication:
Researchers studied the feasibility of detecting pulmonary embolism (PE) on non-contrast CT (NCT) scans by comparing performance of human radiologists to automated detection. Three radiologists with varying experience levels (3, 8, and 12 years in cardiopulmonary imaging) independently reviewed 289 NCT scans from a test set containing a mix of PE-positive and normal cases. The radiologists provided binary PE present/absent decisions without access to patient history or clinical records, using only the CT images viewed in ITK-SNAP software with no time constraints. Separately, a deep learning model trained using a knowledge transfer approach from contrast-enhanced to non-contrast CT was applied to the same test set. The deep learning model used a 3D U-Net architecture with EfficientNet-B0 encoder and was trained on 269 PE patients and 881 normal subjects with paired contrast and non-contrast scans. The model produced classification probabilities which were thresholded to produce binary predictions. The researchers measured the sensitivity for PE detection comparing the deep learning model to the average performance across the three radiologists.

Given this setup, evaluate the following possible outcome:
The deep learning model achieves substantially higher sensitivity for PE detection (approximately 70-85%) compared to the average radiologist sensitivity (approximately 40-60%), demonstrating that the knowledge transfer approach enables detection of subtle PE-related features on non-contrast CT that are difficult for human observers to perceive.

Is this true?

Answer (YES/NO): NO